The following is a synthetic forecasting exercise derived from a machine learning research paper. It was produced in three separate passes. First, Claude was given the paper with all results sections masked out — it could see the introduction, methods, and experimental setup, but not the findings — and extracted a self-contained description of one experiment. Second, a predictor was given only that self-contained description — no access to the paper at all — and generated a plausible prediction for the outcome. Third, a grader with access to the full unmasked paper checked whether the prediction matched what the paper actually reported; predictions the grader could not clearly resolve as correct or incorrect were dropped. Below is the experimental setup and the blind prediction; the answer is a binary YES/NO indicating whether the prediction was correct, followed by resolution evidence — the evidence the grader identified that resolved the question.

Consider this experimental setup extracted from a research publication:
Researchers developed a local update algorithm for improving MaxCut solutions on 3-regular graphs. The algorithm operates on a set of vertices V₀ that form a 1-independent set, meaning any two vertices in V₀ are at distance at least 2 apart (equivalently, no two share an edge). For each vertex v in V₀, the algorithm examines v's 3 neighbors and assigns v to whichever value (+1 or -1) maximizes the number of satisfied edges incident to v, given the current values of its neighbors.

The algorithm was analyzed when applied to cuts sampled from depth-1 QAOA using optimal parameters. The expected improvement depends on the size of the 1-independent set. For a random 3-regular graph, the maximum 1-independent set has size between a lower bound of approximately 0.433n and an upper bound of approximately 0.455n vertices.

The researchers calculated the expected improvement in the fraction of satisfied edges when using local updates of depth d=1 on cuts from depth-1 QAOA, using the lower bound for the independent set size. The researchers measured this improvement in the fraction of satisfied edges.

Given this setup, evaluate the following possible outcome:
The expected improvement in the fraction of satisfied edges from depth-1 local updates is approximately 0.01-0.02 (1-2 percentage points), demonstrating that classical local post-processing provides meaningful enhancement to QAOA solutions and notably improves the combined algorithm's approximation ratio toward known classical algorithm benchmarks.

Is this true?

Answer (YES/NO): NO